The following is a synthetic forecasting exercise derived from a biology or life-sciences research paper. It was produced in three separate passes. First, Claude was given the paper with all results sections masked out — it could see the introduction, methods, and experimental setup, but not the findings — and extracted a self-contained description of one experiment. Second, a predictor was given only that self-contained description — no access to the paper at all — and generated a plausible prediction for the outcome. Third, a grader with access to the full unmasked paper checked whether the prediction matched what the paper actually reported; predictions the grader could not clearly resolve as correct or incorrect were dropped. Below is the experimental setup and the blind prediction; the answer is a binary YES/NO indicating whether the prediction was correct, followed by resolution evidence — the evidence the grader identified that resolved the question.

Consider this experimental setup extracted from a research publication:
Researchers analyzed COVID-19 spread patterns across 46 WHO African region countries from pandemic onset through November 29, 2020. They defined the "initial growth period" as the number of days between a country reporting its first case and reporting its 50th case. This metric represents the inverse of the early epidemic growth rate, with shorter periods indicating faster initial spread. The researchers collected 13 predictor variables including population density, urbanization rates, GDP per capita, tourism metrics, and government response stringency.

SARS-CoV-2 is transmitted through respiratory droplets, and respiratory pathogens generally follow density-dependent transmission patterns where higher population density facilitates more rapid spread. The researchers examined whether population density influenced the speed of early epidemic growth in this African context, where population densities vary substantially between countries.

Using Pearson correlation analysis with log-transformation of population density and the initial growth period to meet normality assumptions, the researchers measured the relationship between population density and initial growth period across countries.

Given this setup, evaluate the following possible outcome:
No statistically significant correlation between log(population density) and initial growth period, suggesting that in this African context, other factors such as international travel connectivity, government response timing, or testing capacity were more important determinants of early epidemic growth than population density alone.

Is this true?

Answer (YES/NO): YES